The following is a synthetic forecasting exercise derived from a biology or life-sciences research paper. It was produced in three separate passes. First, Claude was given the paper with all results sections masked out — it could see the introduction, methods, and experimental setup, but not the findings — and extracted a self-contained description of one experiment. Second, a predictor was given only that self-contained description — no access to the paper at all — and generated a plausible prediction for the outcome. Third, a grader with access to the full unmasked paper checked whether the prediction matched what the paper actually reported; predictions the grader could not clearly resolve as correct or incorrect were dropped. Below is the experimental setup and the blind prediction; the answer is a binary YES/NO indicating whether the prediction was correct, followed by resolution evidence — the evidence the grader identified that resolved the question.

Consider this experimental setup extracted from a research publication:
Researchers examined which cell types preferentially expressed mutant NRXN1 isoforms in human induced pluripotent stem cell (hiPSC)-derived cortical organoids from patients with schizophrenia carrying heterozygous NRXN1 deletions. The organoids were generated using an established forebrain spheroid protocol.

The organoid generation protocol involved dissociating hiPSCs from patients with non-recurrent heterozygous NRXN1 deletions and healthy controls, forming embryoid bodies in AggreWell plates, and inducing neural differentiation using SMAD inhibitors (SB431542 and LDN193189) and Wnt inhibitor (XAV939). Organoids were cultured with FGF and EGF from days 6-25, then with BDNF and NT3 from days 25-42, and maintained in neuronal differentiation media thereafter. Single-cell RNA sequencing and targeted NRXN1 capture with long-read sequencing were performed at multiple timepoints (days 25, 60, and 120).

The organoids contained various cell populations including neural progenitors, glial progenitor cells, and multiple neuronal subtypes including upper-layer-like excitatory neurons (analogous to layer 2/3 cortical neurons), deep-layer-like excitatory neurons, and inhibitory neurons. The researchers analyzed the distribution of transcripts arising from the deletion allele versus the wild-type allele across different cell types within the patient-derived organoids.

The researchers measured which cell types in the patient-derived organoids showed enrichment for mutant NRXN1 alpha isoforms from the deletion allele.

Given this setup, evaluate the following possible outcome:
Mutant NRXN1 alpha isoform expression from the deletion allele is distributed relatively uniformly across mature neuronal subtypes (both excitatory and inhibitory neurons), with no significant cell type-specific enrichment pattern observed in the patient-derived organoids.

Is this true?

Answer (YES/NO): NO